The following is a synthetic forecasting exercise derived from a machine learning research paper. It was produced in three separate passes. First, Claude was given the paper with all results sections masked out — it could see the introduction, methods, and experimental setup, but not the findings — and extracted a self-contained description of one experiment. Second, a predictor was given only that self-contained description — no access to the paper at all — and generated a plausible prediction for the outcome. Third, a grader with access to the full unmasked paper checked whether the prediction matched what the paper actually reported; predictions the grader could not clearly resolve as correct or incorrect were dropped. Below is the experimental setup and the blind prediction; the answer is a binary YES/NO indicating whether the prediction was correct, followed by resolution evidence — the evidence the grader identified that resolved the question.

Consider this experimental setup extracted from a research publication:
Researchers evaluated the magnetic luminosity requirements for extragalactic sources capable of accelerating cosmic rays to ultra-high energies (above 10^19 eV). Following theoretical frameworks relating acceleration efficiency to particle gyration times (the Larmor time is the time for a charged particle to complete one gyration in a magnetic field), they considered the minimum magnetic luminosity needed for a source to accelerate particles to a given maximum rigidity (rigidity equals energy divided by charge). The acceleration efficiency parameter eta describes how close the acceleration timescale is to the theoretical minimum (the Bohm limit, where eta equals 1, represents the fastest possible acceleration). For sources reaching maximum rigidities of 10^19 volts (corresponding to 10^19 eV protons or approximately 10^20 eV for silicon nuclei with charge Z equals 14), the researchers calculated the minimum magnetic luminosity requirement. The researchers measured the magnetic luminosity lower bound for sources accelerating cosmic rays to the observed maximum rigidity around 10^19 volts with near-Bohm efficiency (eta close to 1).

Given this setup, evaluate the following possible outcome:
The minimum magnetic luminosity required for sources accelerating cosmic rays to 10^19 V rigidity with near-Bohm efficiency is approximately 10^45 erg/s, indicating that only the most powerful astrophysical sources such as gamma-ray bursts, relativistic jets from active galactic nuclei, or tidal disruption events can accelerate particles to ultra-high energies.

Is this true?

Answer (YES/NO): NO